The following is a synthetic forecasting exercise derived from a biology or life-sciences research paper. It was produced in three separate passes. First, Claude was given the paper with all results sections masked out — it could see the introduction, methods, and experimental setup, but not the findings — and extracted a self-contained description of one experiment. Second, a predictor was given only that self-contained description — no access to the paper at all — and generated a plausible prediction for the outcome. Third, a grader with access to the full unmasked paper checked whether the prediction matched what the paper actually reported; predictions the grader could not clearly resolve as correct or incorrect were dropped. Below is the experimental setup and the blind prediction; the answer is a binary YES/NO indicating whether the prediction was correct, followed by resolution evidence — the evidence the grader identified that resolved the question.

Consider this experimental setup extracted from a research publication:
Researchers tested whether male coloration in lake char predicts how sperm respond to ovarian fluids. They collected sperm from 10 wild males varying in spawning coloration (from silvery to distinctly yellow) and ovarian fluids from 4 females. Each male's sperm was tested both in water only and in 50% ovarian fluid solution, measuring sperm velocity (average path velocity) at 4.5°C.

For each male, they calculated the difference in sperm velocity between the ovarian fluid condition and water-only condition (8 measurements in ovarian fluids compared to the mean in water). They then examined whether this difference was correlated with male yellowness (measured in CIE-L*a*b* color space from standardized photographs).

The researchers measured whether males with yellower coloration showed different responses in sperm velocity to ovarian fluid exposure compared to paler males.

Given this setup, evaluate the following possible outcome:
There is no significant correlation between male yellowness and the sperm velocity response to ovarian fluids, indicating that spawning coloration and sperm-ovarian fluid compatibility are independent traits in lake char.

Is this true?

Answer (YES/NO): NO